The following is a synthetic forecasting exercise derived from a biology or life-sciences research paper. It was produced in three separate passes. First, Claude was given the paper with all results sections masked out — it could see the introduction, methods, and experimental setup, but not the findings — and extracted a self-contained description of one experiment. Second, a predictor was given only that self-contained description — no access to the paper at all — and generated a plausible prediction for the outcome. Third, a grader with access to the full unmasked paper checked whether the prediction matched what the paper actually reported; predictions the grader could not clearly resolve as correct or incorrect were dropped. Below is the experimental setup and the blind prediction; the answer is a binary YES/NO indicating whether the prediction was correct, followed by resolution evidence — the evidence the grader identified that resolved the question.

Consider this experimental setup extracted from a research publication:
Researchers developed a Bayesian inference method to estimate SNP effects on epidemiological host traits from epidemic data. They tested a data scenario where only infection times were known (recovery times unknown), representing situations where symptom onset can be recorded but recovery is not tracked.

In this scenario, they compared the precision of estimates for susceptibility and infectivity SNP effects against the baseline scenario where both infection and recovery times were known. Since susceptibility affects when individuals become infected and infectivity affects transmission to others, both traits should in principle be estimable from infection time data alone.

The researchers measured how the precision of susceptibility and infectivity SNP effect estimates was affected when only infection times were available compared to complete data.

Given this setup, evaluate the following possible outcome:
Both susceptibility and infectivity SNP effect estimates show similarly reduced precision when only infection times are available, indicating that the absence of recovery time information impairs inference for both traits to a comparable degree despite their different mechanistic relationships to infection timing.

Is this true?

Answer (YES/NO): NO